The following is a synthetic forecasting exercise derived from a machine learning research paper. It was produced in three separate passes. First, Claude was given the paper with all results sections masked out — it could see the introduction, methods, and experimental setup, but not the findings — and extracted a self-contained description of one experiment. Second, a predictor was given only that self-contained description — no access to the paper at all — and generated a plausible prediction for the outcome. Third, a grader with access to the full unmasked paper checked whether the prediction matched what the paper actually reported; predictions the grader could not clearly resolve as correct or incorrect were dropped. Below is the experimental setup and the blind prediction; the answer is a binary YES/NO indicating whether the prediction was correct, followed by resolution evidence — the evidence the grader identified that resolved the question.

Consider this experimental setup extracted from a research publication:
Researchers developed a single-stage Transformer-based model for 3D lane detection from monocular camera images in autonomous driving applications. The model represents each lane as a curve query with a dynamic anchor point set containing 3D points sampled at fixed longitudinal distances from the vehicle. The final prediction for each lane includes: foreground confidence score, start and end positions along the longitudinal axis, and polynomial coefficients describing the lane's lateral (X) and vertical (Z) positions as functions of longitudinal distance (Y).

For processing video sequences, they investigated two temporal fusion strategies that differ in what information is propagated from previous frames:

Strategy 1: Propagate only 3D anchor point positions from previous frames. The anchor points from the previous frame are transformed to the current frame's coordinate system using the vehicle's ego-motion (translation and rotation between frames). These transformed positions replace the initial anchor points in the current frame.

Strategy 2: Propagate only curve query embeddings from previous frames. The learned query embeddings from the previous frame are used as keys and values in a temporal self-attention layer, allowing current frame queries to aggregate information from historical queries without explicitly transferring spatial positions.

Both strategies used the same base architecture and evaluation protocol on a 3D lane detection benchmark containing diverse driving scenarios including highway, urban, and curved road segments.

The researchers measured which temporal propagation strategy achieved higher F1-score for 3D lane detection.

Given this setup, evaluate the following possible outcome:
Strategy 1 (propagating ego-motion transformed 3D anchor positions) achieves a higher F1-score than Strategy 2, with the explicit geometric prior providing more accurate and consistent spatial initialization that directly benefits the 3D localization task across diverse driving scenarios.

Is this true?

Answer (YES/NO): NO